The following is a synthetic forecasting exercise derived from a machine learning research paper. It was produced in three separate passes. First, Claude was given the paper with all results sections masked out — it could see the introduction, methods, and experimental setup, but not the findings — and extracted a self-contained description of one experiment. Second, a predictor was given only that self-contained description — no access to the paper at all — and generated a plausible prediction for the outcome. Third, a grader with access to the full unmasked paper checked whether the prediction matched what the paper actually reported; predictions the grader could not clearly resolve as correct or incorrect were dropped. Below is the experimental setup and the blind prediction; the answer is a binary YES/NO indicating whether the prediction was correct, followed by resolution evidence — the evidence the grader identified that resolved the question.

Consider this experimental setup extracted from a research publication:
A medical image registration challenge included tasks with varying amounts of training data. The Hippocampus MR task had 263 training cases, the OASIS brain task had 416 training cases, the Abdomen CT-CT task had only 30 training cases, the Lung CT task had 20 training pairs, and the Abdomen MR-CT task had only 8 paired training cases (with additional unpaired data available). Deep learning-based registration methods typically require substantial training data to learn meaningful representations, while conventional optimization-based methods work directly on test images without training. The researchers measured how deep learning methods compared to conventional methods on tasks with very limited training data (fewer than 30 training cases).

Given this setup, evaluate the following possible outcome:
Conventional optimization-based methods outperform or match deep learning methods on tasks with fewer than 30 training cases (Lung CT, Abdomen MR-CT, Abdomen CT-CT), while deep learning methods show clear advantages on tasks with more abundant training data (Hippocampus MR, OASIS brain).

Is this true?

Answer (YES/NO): NO